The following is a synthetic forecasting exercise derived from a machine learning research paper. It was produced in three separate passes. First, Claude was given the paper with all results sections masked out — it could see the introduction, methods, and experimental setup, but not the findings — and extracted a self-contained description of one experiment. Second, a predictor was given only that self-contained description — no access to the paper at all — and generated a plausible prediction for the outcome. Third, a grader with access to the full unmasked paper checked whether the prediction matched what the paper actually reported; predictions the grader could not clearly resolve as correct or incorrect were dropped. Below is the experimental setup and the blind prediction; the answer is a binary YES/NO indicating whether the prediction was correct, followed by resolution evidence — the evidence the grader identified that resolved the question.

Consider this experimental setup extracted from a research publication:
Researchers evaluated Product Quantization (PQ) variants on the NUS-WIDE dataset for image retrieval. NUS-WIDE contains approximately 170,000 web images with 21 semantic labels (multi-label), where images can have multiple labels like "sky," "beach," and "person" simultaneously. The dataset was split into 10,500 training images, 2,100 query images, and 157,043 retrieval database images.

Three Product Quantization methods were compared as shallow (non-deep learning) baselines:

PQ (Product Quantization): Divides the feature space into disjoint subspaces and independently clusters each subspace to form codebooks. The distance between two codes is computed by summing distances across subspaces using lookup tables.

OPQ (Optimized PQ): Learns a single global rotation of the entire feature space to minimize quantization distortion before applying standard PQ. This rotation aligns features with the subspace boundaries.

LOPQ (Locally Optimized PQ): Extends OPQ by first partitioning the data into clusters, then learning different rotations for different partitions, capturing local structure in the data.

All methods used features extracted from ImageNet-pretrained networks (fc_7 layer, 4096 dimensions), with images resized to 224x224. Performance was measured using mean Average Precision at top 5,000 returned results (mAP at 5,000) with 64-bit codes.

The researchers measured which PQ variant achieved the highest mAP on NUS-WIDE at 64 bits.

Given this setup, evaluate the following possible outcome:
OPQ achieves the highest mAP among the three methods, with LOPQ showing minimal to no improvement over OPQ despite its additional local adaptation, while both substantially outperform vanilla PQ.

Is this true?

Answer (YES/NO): NO